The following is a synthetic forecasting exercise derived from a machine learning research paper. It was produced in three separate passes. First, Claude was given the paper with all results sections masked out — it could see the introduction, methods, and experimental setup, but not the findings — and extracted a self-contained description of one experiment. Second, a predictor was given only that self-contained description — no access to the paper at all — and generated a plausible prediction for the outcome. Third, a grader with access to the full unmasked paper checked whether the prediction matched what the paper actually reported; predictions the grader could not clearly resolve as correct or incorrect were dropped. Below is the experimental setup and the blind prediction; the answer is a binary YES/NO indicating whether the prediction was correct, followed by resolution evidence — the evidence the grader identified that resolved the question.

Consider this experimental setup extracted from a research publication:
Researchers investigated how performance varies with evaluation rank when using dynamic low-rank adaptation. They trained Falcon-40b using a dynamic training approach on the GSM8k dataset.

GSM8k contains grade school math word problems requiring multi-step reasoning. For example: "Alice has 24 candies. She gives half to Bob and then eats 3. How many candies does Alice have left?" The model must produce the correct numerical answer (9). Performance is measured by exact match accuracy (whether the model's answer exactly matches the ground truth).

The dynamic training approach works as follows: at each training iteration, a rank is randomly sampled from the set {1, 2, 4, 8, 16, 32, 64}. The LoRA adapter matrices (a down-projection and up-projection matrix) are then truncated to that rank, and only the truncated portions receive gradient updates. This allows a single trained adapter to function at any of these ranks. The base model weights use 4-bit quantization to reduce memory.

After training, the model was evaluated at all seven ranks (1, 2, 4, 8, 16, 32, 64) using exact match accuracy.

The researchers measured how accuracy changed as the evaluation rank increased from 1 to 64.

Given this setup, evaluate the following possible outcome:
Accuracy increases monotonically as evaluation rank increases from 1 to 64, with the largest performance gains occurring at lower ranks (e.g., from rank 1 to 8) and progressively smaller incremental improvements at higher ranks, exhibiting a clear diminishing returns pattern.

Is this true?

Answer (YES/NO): NO